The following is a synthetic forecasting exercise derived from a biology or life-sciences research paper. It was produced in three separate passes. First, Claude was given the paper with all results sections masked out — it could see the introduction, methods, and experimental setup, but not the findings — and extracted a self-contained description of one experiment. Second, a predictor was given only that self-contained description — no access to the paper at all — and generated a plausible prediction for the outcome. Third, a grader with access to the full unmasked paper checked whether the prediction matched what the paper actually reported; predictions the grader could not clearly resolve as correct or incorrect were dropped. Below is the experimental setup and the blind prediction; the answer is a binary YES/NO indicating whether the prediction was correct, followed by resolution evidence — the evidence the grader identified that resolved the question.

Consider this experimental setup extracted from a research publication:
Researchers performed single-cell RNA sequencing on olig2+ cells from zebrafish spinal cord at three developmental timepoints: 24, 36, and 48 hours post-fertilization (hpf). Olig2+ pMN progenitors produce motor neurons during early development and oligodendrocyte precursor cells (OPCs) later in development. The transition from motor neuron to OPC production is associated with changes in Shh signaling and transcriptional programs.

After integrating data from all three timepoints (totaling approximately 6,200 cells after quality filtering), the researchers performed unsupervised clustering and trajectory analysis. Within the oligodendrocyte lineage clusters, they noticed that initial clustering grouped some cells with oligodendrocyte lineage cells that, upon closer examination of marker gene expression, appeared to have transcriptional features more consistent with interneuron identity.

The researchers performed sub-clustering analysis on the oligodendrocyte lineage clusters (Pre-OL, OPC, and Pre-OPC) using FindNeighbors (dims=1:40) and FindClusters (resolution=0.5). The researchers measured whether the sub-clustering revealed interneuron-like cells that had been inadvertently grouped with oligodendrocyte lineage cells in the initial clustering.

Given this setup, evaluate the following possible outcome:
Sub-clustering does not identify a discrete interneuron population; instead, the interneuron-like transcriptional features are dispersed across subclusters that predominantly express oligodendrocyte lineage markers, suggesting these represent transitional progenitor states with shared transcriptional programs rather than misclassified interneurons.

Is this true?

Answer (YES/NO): NO